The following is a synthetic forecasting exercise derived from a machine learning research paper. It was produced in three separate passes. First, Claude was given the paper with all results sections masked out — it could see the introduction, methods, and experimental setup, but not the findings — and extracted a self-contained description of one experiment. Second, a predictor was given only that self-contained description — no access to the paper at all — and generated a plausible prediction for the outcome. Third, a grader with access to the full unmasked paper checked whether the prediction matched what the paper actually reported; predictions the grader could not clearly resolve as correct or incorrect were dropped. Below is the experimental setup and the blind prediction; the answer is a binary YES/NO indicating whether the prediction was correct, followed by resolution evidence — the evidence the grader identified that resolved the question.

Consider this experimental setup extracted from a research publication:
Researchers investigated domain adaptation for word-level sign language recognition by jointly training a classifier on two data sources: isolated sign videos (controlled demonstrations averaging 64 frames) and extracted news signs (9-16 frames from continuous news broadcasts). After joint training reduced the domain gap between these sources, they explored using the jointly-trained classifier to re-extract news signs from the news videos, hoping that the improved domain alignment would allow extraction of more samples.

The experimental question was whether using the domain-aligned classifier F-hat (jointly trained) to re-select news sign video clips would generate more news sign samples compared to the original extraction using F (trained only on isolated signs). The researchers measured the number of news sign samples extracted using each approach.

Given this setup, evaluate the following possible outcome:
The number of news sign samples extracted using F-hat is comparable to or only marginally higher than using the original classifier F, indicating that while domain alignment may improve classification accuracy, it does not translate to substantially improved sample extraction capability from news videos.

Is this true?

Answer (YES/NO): NO